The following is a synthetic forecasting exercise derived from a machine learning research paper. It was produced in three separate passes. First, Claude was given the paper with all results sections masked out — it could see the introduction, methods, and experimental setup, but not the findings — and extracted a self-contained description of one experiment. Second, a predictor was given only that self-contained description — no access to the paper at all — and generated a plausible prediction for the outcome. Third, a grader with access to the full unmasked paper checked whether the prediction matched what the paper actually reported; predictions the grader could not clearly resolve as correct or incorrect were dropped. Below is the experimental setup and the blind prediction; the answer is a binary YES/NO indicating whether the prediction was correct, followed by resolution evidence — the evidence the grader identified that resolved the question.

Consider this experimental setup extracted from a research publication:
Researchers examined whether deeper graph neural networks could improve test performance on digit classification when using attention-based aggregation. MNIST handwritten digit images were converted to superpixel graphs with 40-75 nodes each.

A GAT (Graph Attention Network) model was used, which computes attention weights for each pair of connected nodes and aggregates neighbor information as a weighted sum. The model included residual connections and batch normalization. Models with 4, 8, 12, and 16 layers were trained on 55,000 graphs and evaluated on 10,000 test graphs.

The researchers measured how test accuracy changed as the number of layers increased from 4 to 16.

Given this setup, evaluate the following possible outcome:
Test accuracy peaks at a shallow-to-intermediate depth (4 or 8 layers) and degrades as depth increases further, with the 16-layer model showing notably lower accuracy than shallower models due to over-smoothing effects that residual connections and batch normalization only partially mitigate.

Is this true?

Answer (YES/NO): NO